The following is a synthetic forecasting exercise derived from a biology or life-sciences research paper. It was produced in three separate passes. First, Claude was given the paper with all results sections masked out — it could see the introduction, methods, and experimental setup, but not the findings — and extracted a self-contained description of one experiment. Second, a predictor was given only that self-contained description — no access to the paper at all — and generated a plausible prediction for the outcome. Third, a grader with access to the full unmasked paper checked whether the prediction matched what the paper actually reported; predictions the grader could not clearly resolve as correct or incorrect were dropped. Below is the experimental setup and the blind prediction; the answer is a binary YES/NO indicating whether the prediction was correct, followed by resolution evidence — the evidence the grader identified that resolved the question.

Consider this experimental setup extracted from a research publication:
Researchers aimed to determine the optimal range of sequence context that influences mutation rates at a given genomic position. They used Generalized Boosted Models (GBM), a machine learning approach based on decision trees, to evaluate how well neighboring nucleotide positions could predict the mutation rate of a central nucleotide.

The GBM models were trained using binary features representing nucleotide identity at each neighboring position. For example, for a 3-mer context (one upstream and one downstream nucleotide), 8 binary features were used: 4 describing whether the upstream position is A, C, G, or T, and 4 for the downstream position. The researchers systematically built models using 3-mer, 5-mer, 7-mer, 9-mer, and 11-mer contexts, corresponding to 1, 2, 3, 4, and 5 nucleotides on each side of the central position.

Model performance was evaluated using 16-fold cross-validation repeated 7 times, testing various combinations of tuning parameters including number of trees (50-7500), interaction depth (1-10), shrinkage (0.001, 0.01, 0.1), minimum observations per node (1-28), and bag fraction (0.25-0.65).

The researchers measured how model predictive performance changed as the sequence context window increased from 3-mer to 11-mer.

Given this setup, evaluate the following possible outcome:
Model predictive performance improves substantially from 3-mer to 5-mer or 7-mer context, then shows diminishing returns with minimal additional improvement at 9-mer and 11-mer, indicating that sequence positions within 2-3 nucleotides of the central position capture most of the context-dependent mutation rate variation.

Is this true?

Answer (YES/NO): YES